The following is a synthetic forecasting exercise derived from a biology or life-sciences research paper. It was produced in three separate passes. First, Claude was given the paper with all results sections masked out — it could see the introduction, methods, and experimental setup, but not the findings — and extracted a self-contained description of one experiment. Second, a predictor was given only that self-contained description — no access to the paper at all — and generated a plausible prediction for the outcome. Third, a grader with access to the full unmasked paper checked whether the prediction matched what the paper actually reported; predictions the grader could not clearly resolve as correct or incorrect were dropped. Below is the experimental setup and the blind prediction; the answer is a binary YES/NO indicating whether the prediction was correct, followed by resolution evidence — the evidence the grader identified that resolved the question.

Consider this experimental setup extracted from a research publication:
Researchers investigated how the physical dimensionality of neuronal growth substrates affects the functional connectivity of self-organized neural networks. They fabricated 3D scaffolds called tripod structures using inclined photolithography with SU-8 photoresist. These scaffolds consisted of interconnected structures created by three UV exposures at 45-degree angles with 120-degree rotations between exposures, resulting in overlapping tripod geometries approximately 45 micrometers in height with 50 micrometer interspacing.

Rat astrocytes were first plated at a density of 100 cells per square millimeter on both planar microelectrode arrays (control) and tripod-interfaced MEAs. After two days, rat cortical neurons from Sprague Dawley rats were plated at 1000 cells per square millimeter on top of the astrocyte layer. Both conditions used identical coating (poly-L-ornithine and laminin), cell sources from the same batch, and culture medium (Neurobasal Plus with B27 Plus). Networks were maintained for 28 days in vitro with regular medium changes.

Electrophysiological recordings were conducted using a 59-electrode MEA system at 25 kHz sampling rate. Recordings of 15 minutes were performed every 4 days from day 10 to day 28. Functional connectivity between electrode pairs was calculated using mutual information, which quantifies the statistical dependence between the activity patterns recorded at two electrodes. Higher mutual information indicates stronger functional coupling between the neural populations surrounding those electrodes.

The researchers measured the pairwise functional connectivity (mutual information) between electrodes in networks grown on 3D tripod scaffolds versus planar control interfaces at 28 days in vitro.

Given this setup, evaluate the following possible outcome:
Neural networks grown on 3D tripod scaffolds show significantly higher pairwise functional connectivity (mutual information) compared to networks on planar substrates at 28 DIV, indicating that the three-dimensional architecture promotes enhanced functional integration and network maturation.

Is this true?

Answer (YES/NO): NO